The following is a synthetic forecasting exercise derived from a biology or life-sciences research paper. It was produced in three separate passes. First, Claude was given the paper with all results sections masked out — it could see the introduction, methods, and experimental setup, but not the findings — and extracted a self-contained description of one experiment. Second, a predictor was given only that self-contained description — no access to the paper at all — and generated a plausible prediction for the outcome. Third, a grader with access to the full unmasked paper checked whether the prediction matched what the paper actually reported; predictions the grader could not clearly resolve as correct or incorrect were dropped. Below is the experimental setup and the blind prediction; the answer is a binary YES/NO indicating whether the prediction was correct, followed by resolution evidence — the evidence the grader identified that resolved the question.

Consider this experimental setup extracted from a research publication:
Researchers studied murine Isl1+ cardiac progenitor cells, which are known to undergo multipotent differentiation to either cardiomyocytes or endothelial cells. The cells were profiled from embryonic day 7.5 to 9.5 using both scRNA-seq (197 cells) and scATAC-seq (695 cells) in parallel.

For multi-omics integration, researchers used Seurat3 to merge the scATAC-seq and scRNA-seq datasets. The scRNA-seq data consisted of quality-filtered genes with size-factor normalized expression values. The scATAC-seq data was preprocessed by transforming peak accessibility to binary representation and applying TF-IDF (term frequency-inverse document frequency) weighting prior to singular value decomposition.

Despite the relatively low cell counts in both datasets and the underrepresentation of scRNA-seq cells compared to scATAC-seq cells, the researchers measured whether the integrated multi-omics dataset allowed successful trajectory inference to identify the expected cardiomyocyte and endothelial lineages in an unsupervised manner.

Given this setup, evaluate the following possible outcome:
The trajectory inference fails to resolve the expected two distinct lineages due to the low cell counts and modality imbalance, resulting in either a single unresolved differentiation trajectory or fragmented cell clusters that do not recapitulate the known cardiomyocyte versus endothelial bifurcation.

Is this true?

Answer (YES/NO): NO